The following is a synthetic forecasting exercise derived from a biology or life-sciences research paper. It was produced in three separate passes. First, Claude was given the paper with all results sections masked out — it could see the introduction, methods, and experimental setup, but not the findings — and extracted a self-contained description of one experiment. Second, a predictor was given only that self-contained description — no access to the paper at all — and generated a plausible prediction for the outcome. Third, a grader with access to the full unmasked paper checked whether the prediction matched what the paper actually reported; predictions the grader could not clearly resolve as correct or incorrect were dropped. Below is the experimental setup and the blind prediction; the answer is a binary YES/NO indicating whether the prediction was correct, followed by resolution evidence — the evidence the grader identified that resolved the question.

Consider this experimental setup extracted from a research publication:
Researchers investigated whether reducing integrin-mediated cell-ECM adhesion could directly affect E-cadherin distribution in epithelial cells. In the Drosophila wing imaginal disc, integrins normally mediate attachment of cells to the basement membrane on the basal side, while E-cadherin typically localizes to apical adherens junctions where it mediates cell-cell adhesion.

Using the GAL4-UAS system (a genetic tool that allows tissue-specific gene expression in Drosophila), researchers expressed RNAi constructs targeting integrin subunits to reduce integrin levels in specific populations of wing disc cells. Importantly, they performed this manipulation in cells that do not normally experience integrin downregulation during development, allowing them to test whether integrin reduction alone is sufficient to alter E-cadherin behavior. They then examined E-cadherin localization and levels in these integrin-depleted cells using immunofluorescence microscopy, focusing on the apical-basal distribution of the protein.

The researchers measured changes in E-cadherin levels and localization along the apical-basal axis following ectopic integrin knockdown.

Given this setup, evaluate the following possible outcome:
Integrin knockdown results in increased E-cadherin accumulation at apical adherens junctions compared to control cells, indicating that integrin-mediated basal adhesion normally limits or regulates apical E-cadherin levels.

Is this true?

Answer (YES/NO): NO